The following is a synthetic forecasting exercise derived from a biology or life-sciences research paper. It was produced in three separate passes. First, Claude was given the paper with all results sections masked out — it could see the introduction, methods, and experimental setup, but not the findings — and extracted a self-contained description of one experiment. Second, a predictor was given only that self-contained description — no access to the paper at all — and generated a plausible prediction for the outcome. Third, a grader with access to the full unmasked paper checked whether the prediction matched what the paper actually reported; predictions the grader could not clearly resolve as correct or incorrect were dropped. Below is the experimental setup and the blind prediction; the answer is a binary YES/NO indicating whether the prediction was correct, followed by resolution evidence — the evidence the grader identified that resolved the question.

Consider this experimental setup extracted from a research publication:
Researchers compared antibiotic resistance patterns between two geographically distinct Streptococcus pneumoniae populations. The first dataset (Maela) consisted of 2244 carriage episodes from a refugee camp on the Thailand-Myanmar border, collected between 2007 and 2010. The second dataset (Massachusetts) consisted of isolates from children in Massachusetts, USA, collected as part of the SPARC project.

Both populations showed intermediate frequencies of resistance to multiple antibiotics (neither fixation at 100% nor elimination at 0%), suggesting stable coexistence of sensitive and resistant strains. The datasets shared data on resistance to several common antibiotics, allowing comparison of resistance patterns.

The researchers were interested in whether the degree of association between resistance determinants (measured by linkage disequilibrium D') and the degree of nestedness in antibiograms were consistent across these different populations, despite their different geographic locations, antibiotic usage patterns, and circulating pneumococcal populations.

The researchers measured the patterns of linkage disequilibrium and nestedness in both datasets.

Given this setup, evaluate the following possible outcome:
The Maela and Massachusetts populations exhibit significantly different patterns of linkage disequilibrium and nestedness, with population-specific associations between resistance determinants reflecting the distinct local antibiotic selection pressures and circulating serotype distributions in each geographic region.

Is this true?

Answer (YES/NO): NO